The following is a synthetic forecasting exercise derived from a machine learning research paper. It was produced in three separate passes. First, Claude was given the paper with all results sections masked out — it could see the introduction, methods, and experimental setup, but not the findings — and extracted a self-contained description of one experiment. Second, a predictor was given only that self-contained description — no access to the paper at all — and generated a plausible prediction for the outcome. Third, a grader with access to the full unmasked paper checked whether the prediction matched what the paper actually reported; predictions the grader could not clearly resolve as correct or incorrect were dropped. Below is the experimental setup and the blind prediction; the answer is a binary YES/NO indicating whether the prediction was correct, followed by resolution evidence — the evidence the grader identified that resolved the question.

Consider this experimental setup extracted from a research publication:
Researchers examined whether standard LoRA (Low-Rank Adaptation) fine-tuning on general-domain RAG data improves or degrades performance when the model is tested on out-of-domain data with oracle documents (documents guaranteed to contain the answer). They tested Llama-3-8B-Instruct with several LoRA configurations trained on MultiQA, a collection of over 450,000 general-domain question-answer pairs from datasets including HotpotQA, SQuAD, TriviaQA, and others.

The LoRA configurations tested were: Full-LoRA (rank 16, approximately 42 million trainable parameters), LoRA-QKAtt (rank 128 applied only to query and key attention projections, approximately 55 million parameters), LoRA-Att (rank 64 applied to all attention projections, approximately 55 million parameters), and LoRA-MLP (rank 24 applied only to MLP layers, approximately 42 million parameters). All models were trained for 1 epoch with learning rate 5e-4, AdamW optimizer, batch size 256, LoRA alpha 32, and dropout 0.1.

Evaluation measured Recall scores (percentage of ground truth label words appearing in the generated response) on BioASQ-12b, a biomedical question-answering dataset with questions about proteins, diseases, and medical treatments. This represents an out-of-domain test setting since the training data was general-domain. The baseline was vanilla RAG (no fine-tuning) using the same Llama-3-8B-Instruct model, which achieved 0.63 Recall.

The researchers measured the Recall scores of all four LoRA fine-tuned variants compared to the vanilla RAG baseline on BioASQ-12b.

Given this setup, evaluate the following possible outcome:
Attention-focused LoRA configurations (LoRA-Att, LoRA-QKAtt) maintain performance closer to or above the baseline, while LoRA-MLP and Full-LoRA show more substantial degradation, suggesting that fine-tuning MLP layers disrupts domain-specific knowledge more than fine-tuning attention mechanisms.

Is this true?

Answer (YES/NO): NO